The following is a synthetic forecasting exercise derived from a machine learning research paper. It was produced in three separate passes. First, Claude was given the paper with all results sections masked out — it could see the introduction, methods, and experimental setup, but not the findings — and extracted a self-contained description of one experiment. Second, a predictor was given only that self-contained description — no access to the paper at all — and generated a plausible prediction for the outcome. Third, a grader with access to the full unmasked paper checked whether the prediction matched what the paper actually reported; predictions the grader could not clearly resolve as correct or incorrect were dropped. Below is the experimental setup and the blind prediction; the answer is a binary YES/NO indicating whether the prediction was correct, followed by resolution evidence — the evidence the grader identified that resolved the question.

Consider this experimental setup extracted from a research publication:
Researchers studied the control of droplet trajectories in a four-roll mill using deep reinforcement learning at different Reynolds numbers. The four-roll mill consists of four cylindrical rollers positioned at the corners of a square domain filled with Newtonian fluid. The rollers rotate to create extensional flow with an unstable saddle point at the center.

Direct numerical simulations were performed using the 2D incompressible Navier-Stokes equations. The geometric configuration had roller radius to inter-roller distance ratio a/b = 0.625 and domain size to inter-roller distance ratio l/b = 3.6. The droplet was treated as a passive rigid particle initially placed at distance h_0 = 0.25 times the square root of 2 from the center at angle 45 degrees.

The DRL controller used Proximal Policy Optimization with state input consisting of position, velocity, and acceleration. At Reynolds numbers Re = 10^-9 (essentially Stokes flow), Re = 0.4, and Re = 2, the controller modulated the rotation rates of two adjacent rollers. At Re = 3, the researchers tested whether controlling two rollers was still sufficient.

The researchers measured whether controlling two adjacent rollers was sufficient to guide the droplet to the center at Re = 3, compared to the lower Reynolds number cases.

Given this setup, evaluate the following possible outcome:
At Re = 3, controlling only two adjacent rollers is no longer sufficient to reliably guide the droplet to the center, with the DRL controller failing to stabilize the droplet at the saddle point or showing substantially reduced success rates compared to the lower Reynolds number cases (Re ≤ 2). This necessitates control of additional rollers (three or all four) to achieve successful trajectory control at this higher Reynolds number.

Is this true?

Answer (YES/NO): YES